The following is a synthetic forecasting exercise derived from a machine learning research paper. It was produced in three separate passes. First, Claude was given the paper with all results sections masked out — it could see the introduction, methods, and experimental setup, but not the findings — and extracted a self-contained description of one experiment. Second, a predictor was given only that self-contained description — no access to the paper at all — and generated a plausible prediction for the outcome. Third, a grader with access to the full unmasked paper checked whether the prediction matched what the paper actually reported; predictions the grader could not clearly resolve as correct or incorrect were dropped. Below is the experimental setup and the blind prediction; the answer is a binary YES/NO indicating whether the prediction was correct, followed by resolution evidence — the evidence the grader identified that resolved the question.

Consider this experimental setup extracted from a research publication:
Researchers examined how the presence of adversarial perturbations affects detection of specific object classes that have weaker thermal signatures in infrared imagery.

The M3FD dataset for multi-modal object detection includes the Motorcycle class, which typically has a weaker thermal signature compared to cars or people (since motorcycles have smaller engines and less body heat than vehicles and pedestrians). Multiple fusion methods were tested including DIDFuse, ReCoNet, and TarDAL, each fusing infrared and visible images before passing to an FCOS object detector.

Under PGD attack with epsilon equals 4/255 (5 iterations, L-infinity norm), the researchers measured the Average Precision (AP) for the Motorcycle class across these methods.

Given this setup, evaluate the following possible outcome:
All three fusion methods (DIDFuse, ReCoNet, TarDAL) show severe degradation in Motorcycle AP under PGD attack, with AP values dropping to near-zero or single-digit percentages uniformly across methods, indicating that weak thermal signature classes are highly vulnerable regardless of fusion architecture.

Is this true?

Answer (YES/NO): YES